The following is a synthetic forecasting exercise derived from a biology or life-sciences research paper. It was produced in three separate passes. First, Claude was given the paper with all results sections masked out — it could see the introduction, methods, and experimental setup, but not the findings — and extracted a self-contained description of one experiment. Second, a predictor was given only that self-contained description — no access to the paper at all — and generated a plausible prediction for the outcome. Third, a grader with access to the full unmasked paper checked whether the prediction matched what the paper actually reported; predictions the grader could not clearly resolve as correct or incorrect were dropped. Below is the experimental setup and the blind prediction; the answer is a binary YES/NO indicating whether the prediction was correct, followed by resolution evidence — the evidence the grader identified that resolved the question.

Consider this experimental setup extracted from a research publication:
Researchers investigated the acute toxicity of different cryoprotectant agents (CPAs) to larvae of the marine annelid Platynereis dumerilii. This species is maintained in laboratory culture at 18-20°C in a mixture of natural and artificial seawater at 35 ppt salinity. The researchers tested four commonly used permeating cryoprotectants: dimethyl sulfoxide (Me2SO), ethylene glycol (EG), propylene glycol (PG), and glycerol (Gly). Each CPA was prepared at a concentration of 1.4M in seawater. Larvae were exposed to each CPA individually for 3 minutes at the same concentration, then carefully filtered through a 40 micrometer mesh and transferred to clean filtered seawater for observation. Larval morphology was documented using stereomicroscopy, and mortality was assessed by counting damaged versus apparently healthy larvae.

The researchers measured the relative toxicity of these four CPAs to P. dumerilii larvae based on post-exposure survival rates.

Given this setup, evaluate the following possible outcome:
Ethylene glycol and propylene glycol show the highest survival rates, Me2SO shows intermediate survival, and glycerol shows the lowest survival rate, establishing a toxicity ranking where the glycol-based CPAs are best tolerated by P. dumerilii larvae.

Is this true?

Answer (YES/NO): NO